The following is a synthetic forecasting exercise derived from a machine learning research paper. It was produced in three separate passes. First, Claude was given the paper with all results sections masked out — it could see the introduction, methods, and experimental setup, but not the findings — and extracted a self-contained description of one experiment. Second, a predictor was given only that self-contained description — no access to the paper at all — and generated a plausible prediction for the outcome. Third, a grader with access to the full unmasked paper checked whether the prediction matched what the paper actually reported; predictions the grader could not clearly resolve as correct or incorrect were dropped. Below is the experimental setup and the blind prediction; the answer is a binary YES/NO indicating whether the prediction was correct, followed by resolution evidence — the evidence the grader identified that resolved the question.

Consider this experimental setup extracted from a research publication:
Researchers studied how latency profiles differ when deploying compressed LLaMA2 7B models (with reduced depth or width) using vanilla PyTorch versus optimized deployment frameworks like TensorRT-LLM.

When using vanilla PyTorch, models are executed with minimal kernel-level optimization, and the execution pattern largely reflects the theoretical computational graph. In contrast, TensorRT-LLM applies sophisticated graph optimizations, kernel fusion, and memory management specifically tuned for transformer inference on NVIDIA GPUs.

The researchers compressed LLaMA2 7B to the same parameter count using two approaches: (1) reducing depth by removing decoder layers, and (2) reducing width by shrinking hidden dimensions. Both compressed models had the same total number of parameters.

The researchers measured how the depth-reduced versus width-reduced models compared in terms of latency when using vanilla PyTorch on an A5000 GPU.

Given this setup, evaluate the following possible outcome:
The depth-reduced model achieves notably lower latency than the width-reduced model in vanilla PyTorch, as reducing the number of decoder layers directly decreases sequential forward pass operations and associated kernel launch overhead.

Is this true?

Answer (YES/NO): YES